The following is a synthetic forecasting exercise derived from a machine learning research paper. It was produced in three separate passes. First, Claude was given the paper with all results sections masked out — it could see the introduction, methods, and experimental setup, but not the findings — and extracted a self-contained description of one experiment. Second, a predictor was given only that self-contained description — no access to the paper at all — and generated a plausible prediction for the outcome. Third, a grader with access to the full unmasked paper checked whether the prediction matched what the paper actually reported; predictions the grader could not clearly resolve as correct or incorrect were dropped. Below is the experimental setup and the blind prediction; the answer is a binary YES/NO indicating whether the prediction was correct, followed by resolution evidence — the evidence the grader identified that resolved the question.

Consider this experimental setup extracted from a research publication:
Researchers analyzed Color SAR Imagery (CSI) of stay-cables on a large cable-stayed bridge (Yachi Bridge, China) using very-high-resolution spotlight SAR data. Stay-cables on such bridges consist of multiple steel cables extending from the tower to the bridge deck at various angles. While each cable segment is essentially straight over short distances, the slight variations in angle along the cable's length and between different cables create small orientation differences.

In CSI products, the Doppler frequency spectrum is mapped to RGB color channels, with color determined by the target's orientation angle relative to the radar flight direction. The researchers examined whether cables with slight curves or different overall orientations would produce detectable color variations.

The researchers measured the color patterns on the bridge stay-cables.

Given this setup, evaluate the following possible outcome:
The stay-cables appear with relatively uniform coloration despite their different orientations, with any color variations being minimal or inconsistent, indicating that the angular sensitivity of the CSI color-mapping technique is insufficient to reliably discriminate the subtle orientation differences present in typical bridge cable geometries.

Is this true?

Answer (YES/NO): NO